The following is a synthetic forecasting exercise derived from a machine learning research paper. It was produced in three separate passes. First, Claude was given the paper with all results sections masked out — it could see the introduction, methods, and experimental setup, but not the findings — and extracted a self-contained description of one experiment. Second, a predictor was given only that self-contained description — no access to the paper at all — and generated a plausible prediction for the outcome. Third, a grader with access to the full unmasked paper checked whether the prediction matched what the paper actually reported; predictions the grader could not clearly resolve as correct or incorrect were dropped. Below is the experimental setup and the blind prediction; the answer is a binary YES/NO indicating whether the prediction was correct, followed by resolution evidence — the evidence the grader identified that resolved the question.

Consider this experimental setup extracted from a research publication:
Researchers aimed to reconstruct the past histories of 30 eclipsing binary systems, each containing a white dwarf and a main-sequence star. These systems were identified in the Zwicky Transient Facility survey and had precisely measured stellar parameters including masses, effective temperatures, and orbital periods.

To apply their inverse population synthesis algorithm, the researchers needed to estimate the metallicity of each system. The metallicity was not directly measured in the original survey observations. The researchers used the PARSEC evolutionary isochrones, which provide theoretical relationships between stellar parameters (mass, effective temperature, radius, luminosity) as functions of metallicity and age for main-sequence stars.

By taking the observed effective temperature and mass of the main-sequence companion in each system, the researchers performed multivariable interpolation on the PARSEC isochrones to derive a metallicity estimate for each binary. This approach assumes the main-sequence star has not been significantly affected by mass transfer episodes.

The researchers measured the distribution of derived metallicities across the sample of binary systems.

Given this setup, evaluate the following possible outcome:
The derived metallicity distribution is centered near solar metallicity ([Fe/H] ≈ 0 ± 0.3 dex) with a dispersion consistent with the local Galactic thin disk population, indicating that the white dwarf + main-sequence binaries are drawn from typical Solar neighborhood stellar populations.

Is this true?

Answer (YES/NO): YES